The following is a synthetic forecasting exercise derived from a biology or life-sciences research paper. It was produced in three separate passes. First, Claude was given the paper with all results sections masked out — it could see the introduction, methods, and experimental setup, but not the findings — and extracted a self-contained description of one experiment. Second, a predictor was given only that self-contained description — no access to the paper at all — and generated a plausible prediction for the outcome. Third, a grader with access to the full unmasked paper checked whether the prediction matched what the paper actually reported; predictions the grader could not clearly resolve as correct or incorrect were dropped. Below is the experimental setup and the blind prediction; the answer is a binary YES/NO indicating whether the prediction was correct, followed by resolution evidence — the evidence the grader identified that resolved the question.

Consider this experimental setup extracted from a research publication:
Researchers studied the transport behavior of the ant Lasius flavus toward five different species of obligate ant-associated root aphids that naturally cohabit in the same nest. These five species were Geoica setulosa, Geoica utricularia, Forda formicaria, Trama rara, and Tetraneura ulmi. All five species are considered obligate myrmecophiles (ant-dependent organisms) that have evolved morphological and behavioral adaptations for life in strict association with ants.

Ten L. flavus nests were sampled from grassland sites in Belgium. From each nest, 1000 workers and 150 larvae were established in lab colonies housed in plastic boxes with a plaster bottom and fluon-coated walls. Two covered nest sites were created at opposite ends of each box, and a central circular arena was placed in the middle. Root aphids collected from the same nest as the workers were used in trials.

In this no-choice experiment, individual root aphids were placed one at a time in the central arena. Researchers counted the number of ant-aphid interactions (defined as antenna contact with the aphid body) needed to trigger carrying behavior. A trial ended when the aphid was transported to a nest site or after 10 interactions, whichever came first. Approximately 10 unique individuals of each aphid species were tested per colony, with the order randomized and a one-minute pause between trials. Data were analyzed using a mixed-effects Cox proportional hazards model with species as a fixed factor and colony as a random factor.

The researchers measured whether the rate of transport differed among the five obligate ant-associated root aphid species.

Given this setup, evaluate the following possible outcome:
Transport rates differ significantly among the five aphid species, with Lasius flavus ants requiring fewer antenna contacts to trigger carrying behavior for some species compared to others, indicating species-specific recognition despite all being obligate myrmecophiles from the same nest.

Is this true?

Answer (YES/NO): YES